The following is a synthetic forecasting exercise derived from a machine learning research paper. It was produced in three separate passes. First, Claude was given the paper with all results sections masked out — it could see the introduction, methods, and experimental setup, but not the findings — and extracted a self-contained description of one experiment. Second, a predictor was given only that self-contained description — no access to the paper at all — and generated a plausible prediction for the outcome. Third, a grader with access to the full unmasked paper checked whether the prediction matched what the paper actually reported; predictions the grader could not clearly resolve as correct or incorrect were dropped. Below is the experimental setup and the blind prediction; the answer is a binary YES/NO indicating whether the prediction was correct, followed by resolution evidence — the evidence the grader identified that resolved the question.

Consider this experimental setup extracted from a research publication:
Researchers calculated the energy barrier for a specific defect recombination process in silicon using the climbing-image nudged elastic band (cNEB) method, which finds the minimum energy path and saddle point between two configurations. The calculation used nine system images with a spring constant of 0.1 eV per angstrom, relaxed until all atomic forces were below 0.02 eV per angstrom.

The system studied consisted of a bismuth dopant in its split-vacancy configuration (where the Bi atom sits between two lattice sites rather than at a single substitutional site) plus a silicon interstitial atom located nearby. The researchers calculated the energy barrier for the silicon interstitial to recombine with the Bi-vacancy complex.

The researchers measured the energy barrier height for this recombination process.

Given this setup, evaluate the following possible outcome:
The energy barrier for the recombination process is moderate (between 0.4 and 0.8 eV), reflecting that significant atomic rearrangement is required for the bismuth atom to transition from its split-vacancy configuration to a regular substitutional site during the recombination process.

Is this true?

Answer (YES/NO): NO